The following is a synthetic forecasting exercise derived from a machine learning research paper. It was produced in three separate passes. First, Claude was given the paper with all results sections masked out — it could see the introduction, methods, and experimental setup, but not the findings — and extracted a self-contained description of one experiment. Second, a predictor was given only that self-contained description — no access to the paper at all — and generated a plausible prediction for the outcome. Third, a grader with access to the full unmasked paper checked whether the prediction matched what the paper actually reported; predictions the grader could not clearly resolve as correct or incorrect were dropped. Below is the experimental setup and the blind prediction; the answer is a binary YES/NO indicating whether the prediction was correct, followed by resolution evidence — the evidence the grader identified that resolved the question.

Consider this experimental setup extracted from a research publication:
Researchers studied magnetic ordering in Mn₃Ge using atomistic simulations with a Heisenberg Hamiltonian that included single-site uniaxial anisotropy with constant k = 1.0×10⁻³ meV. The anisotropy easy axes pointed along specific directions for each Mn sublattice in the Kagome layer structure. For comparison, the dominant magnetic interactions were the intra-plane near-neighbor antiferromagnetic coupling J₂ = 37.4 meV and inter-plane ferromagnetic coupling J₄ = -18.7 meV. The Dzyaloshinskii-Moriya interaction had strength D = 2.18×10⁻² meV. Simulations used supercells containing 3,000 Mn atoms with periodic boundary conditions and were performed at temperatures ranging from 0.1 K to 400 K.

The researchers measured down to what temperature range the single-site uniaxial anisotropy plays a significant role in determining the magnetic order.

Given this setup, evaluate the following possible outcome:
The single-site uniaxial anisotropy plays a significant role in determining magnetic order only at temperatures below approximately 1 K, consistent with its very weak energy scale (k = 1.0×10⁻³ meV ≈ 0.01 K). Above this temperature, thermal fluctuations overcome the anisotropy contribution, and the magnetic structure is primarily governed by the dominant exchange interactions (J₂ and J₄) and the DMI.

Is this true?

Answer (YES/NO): NO